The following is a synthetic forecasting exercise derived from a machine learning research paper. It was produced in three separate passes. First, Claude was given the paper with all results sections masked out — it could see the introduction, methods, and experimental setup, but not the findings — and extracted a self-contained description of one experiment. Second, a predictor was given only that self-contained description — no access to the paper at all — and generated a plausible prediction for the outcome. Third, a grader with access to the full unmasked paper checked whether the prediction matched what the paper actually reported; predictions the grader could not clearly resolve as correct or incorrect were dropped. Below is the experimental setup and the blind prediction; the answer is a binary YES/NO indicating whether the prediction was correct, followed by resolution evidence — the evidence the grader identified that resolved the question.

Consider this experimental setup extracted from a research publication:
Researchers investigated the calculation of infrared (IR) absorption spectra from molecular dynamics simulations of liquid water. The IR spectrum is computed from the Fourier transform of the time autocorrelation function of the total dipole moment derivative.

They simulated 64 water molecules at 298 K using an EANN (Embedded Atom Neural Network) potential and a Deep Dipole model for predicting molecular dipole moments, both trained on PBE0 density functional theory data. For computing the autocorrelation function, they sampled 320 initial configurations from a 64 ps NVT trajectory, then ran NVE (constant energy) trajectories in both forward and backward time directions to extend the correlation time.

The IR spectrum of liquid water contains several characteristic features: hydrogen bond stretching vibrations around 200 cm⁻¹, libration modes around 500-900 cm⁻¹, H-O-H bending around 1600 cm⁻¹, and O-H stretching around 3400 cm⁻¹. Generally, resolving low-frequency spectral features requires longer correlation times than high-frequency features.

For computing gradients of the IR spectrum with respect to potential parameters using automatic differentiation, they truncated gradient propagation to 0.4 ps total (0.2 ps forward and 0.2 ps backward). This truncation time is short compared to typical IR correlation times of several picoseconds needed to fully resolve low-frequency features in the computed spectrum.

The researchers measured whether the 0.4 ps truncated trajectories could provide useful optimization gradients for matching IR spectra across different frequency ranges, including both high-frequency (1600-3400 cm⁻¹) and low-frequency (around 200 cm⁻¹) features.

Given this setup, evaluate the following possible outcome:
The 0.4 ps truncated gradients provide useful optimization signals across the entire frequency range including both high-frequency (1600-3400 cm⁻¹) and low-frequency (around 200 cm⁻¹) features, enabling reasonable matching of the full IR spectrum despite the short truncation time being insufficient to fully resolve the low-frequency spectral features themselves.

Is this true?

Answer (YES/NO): YES